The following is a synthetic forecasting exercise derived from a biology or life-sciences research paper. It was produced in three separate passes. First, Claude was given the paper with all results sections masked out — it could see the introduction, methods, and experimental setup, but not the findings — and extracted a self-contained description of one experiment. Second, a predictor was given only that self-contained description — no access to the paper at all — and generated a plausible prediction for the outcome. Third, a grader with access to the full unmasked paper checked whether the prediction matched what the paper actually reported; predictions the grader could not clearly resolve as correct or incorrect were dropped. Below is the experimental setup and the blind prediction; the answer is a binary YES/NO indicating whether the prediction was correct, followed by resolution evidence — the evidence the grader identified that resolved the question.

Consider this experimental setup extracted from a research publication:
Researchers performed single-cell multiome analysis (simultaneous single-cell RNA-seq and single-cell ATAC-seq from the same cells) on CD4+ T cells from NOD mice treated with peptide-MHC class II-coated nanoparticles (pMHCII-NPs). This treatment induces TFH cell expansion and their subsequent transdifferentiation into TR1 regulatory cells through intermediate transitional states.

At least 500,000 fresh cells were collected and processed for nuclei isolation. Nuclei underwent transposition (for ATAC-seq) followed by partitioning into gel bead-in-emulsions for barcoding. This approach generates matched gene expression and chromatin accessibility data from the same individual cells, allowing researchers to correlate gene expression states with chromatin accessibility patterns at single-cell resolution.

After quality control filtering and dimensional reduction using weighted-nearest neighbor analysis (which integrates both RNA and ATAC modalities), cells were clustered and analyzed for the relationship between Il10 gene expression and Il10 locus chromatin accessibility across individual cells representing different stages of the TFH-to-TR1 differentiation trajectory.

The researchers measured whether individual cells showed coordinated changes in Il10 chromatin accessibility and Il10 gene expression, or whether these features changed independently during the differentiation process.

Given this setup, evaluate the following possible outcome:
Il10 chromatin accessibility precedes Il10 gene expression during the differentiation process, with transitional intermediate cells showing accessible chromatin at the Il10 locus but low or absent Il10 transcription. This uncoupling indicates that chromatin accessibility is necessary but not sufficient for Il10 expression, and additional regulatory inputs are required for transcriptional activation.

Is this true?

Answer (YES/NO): YES